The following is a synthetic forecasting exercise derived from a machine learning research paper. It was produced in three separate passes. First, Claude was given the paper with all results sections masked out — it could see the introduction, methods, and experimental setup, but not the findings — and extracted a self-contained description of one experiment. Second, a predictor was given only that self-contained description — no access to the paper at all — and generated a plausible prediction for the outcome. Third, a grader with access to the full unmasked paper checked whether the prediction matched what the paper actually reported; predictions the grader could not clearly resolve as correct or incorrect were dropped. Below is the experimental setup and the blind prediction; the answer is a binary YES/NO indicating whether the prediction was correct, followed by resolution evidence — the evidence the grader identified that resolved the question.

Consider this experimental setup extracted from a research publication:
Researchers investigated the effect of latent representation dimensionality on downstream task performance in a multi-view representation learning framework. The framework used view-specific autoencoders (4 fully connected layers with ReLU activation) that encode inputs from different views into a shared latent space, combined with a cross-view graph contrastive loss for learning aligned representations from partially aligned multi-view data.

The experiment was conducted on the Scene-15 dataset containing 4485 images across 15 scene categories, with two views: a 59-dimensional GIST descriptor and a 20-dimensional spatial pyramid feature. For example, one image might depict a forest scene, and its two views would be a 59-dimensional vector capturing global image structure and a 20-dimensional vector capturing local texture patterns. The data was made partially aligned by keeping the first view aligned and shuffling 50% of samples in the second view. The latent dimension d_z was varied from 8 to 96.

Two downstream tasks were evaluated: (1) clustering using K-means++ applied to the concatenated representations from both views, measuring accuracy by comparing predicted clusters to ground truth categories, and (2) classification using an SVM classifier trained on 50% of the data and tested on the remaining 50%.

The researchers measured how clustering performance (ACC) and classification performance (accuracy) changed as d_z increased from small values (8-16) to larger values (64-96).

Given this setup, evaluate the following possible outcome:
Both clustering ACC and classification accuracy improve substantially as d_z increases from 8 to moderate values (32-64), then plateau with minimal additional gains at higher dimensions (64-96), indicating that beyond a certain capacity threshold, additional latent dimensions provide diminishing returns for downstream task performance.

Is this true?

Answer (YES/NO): NO